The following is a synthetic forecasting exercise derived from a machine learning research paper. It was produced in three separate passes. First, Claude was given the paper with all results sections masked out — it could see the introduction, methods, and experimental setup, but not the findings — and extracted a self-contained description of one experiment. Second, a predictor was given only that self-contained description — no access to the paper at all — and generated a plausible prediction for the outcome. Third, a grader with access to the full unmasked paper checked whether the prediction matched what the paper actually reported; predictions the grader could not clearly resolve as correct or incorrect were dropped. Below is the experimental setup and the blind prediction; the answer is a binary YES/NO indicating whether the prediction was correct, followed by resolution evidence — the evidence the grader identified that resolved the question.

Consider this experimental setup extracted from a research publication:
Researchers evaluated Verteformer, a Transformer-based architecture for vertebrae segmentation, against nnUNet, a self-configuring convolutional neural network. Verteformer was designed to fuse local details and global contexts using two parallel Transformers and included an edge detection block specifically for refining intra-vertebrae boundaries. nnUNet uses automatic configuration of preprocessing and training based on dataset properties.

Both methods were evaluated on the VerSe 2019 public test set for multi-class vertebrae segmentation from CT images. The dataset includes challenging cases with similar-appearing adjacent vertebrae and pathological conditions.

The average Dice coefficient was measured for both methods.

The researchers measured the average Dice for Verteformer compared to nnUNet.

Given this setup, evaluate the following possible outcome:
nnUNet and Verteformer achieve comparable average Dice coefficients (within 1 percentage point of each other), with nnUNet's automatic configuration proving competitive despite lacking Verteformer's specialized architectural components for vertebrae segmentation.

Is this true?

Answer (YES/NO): YES